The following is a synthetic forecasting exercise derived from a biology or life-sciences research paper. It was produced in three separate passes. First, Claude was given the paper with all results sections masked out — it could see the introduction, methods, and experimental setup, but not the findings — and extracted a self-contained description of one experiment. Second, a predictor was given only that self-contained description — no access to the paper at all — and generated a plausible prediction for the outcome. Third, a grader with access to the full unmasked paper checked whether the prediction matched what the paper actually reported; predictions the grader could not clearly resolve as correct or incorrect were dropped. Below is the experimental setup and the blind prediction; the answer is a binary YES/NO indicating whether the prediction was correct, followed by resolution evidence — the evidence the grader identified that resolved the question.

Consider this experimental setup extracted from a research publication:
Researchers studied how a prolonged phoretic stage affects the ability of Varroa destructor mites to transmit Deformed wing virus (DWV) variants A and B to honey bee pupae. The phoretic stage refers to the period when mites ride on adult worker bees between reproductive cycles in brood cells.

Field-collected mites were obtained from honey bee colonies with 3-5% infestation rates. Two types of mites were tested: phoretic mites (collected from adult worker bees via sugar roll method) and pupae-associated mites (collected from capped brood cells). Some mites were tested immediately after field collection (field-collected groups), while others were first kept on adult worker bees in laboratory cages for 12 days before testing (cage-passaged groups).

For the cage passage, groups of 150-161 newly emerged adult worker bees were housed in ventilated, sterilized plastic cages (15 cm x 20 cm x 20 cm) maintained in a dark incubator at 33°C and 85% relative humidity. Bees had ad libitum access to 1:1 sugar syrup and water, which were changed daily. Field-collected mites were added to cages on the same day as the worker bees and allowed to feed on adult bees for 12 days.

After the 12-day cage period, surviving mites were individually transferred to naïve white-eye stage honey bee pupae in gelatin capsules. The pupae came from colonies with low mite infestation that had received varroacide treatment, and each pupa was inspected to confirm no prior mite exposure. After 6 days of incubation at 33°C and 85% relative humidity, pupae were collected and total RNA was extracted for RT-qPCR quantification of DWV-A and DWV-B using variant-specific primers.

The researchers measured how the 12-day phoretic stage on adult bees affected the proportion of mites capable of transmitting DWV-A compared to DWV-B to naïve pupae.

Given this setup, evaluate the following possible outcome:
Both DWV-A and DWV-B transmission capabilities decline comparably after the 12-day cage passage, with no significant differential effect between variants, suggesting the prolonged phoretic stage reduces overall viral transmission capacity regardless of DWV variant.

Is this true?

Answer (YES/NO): NO